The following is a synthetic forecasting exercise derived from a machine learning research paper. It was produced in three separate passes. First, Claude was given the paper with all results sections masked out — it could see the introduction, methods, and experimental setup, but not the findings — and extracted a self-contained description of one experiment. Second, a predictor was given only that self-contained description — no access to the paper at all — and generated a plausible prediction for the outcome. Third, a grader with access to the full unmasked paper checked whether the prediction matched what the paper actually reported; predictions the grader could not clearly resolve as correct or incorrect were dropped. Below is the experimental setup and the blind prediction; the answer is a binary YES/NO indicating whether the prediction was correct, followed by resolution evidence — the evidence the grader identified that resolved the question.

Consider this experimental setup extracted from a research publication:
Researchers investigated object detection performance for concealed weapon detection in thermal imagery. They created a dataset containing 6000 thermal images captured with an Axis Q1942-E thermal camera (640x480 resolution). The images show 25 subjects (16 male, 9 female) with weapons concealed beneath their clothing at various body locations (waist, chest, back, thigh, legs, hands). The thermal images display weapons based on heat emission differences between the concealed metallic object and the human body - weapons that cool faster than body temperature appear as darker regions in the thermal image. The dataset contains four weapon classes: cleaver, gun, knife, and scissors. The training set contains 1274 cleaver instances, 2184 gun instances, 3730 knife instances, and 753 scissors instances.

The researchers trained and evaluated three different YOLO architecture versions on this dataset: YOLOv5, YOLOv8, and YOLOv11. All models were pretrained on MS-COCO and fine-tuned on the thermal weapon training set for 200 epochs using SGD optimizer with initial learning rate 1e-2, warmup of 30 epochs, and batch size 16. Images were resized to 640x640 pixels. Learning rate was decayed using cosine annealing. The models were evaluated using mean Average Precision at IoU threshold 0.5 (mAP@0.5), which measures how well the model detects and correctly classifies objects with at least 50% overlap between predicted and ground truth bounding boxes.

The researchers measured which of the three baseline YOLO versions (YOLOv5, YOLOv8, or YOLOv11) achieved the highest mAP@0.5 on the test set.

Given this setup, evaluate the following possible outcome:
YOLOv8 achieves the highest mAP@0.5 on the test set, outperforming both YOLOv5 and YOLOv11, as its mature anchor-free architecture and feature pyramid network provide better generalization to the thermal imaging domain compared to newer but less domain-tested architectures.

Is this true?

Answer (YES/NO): YES